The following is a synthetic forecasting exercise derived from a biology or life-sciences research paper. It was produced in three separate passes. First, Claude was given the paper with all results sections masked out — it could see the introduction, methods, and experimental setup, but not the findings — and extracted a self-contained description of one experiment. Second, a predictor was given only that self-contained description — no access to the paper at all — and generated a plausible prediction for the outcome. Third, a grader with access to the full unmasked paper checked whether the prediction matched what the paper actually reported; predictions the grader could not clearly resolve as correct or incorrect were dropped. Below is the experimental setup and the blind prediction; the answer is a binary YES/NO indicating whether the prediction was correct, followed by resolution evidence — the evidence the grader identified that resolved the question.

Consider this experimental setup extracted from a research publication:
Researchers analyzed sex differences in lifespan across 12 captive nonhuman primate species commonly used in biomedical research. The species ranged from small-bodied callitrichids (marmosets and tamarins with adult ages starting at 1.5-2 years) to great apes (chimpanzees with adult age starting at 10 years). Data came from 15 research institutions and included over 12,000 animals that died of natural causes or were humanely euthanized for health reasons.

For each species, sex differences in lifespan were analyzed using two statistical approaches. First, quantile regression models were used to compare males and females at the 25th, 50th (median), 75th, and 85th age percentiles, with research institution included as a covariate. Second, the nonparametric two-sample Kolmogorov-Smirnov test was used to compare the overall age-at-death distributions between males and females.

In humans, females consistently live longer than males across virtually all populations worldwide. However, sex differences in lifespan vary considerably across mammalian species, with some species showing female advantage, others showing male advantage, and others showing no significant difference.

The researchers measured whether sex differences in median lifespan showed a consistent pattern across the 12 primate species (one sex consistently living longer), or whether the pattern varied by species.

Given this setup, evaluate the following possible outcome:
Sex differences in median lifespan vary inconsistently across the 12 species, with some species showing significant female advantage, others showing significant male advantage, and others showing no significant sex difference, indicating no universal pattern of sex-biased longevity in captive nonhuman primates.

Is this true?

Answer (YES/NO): YES